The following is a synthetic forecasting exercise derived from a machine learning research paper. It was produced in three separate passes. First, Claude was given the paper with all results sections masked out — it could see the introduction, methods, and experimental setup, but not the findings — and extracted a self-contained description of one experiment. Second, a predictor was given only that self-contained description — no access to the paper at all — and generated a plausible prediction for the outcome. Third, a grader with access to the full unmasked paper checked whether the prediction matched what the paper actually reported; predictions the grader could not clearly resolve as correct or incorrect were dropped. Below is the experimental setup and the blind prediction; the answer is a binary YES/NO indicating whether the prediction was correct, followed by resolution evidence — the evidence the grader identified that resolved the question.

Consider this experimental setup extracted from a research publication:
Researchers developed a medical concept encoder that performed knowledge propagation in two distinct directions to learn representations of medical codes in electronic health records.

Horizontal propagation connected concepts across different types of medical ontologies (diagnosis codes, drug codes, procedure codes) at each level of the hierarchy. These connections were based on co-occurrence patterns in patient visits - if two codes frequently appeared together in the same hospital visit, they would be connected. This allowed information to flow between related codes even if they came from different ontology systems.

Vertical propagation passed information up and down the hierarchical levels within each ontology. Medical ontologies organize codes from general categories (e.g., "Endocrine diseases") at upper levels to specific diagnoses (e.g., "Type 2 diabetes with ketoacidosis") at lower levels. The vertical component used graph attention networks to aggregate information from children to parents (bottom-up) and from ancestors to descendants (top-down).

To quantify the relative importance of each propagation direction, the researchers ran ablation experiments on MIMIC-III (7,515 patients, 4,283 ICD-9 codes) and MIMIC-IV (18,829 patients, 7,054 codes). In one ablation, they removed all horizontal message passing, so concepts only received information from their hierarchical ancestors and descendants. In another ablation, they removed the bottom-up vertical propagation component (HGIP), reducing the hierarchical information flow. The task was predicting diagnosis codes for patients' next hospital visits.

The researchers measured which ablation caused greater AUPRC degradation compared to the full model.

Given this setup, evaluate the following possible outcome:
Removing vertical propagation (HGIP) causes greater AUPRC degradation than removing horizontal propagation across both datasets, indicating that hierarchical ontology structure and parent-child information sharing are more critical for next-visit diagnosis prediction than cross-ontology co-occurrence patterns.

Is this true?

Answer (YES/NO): NO